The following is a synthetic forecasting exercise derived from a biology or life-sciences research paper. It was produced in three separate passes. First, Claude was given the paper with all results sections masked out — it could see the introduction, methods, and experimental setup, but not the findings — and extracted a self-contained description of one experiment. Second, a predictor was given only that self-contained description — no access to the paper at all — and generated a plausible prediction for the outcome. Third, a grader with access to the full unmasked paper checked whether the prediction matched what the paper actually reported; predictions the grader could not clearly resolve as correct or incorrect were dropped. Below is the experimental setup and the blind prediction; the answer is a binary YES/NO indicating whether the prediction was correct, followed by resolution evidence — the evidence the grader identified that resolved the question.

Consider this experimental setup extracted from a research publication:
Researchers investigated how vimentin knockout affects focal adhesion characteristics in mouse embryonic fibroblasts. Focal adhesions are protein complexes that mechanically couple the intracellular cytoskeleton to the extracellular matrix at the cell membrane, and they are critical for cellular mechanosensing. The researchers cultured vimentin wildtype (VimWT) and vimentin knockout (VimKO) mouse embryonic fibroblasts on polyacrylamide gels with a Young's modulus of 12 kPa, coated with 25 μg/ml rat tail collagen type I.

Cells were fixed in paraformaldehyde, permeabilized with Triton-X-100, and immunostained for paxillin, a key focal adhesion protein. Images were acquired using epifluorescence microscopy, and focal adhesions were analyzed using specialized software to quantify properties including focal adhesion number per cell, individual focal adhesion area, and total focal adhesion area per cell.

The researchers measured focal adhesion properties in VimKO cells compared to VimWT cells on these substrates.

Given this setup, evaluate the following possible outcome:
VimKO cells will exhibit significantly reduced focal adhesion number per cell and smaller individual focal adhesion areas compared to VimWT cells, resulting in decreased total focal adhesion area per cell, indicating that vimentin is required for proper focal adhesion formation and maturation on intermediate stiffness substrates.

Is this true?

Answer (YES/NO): NO